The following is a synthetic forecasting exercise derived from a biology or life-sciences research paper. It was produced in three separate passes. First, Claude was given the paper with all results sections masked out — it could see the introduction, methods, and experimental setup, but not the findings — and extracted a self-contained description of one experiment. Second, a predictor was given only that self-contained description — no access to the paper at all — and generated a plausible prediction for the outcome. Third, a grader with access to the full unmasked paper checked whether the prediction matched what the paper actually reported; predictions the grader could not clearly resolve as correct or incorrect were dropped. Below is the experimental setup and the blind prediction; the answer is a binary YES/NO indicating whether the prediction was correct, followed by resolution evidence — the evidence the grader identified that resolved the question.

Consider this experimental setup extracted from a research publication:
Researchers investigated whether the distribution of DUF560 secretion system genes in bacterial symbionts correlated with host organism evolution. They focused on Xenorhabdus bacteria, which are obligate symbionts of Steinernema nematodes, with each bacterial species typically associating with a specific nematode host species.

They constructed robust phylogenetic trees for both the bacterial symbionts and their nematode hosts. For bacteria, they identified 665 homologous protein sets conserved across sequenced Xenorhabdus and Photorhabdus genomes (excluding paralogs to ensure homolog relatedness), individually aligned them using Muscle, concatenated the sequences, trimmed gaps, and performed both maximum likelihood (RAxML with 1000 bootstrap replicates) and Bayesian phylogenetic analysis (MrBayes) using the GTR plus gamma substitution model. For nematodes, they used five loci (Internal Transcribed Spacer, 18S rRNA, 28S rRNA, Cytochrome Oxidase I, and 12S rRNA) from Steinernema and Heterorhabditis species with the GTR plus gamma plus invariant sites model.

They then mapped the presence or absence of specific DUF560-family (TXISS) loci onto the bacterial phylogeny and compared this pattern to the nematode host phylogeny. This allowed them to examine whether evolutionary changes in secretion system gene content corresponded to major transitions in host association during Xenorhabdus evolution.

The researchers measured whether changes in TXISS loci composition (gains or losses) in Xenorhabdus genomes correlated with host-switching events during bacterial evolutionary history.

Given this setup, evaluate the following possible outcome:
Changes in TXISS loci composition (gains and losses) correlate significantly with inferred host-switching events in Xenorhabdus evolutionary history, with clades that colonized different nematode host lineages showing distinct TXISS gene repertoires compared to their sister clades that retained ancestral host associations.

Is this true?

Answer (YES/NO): YES